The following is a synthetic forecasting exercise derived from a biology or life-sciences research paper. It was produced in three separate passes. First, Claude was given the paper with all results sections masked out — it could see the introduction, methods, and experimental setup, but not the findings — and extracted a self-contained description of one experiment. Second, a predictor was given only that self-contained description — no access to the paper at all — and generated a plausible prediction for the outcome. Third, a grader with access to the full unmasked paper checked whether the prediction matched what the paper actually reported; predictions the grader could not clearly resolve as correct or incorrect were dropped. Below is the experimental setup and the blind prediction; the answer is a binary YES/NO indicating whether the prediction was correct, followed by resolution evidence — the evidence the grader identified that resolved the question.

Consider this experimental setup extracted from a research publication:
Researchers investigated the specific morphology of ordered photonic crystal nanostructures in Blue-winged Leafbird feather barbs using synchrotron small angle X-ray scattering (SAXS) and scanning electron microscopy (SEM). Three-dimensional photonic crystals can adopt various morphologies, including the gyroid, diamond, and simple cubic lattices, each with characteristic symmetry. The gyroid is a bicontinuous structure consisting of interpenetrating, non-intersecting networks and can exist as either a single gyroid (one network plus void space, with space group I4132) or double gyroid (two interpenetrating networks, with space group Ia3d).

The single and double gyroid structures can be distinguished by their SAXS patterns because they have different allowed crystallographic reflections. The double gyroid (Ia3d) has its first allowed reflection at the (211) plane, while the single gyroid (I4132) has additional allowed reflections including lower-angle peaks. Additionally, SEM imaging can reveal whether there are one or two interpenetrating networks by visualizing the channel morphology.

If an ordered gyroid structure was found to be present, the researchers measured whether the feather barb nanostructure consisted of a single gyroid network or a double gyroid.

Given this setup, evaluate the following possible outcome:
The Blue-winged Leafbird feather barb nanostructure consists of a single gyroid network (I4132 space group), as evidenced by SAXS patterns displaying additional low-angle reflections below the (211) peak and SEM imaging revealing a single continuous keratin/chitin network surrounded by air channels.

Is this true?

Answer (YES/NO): NO